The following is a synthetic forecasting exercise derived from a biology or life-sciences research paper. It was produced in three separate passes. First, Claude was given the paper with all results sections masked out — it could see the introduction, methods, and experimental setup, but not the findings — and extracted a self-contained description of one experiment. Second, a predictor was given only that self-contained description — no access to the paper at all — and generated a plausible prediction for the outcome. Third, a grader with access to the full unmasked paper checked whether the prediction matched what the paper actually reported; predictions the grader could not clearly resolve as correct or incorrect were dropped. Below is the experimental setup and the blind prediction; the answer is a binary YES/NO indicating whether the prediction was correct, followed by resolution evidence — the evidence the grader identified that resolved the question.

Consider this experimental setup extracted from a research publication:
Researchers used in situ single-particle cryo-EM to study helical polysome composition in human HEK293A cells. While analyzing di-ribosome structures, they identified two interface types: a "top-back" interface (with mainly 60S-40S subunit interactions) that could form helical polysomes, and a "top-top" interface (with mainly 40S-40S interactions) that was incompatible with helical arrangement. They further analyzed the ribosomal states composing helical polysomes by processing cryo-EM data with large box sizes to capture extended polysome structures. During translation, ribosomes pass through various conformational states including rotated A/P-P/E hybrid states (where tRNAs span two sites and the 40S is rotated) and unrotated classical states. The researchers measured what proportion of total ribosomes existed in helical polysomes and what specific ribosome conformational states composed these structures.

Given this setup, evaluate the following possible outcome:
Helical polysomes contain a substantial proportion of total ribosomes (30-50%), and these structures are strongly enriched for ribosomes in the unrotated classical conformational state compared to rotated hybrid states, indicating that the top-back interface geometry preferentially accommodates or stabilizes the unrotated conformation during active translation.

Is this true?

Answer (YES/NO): NO